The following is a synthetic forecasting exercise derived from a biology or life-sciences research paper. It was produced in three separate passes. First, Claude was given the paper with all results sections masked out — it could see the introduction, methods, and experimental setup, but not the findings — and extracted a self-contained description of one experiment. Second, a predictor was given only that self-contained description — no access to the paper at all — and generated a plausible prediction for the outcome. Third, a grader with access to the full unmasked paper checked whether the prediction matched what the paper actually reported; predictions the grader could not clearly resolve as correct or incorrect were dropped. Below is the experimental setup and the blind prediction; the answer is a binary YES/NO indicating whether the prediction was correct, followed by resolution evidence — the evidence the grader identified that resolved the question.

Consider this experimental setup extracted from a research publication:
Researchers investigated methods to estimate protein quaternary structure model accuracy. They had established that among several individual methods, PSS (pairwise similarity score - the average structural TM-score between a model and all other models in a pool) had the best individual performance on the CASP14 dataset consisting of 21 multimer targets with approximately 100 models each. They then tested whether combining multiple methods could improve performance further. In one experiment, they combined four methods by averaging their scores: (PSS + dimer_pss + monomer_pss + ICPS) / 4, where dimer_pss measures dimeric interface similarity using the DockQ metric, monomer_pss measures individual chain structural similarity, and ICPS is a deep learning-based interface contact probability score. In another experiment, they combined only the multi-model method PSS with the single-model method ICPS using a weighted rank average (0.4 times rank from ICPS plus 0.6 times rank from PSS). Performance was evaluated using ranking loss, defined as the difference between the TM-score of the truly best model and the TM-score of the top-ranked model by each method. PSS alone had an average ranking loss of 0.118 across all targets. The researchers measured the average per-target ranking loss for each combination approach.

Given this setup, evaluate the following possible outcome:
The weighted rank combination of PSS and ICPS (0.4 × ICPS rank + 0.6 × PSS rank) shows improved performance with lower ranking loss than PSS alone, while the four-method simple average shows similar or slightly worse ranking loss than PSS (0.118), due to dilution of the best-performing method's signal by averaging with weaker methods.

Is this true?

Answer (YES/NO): NO